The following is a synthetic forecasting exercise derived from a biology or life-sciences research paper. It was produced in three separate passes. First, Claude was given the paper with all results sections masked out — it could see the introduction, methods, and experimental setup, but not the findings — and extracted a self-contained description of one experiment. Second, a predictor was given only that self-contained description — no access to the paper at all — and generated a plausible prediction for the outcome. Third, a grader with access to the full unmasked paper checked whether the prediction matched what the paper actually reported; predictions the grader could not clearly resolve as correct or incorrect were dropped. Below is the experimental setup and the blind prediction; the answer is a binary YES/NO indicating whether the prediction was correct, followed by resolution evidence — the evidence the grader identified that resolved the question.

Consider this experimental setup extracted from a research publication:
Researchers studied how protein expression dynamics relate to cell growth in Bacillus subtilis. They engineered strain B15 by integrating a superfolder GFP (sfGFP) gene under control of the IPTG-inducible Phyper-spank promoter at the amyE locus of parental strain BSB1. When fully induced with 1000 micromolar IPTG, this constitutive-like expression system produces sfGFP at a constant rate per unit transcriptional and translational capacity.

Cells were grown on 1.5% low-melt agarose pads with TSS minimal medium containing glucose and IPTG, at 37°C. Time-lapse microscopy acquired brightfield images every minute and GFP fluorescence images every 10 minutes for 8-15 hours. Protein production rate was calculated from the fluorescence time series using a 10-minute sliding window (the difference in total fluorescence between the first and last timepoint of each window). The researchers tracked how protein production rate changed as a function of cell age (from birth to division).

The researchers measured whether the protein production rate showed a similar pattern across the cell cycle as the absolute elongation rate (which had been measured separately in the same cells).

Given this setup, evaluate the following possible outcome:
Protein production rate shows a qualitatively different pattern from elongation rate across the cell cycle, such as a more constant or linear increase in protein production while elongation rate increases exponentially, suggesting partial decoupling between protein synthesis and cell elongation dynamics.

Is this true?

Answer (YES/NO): NO